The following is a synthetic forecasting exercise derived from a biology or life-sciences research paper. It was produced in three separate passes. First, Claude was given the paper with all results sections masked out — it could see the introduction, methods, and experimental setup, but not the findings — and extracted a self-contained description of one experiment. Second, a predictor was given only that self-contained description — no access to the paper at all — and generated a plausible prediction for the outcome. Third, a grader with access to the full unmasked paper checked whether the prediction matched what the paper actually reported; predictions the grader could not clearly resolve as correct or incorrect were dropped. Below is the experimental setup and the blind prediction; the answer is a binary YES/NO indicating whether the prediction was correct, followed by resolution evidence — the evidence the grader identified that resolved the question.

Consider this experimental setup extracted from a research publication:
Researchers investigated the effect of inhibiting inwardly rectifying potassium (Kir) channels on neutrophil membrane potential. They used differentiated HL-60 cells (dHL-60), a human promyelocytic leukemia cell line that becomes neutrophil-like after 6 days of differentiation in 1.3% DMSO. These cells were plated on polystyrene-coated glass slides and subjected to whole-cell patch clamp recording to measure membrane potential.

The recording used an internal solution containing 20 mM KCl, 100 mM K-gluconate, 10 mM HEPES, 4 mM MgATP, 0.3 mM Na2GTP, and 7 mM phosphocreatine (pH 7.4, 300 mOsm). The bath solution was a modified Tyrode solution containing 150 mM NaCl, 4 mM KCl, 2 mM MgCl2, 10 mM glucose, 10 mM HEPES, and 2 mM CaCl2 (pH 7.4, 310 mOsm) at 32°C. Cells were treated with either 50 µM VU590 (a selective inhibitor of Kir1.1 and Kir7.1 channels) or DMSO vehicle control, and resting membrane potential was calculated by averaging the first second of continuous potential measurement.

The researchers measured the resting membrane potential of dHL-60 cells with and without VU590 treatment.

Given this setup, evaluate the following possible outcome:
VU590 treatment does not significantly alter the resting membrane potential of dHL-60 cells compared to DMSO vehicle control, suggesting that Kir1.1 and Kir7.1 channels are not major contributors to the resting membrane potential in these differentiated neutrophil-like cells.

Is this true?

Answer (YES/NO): NO